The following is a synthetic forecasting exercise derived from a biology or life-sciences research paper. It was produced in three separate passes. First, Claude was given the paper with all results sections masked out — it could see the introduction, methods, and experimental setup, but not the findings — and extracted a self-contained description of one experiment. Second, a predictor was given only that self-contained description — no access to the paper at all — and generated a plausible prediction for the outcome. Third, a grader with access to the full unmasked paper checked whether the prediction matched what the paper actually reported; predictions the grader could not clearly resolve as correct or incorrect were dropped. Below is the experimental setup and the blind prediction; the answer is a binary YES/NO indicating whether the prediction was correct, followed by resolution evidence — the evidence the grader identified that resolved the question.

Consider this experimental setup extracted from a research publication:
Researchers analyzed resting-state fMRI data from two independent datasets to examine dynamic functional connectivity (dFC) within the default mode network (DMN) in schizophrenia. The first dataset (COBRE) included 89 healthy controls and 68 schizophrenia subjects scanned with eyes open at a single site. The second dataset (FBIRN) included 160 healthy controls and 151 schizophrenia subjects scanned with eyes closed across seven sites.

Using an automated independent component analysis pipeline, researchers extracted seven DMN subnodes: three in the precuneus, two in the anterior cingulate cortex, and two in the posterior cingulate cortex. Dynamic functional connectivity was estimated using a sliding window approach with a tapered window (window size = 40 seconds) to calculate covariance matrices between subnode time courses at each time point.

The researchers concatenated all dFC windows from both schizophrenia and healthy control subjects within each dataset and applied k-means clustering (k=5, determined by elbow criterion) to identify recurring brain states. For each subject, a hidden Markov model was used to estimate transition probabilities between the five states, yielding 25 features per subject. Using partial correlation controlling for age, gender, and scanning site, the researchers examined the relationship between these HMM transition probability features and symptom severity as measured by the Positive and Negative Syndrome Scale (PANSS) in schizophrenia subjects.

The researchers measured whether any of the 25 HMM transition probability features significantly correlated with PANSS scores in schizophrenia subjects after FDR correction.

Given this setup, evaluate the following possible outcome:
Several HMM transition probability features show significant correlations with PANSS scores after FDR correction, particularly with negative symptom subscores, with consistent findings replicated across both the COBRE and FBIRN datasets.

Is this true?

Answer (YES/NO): NO